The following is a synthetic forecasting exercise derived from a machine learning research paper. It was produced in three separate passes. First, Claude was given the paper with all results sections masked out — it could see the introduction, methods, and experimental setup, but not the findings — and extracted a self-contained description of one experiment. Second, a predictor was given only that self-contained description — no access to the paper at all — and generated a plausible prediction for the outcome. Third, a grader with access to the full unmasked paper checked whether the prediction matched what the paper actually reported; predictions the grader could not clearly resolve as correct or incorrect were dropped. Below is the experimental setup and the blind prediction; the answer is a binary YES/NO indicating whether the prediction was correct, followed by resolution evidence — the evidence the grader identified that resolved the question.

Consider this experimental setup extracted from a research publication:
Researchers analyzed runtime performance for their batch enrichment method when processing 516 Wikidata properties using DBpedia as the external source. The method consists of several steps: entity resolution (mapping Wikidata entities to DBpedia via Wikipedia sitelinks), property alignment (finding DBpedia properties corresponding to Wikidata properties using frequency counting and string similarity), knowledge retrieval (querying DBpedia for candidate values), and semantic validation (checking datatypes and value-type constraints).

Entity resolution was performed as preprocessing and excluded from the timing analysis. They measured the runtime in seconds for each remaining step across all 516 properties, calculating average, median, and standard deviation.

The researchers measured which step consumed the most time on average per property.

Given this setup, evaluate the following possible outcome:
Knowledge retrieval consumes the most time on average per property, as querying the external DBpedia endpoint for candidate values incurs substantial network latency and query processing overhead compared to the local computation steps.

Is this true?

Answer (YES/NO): YES